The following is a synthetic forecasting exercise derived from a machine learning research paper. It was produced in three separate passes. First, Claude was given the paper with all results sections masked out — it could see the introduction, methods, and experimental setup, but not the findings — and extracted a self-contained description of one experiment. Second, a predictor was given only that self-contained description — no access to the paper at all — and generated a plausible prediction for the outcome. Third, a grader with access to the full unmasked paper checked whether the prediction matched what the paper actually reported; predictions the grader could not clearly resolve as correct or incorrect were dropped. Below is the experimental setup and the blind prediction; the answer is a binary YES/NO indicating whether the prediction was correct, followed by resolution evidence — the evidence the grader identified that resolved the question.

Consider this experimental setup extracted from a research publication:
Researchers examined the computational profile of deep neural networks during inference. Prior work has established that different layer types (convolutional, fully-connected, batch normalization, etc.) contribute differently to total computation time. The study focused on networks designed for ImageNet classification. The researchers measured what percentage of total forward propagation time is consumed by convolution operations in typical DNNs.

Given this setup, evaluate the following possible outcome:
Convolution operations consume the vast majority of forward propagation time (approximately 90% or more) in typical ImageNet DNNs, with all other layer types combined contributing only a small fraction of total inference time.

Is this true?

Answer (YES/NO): YES